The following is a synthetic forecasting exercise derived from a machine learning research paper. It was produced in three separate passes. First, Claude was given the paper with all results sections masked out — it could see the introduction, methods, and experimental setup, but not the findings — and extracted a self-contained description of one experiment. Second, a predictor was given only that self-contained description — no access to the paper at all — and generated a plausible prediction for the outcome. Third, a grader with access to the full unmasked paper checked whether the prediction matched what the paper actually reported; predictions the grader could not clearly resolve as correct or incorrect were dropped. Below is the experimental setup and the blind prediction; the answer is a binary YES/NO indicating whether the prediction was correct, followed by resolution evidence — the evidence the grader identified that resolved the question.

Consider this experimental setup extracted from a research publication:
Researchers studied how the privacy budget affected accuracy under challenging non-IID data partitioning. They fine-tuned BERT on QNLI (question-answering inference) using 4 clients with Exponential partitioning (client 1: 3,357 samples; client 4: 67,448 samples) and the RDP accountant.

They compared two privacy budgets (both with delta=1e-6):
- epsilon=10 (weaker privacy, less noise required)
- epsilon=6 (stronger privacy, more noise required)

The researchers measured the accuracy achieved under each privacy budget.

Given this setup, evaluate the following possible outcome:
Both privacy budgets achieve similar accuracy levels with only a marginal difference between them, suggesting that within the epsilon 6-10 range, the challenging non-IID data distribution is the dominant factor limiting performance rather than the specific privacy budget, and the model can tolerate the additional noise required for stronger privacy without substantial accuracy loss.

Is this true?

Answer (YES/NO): NO